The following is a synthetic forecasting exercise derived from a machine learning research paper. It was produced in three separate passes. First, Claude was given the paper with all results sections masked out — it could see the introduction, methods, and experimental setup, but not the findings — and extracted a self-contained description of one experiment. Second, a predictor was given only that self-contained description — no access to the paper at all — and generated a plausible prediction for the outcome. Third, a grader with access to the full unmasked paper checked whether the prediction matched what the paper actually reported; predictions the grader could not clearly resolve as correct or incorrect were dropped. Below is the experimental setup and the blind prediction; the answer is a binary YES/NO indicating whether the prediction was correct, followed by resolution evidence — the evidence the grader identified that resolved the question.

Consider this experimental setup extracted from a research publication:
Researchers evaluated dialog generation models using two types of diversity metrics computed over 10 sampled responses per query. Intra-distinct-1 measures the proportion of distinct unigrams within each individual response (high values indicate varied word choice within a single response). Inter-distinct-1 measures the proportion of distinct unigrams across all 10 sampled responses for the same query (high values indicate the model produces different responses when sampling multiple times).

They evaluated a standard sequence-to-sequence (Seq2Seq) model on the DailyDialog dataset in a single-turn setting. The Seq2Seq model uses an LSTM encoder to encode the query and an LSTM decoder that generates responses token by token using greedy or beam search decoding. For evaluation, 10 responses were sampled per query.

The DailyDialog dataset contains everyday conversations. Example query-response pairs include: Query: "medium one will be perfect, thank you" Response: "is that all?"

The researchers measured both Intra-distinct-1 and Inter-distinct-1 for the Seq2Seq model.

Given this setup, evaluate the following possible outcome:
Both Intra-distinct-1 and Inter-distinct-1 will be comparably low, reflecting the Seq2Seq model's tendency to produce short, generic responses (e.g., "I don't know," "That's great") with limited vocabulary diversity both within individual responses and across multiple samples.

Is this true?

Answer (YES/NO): NO